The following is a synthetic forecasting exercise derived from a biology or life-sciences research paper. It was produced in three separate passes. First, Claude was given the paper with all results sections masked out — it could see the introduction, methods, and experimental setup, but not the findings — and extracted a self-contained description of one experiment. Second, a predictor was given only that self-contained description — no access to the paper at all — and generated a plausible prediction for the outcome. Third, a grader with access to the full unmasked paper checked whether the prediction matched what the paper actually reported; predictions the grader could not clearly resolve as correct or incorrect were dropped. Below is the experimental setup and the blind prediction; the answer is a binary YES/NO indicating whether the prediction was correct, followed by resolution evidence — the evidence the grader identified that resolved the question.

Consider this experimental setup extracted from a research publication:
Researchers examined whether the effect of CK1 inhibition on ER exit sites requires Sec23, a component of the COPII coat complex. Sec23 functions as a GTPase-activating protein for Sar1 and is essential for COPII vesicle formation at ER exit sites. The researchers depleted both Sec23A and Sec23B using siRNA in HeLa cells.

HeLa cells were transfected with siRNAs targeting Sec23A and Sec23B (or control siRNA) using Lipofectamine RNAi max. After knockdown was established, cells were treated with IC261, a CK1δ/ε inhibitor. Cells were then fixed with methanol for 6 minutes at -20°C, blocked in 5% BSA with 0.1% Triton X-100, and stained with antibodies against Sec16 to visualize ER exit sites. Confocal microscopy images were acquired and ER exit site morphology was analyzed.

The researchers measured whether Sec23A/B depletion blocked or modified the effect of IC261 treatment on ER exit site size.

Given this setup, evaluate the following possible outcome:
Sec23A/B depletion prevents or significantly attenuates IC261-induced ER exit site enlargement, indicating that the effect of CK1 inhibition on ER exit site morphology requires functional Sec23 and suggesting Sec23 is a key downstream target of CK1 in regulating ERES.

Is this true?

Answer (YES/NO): NO